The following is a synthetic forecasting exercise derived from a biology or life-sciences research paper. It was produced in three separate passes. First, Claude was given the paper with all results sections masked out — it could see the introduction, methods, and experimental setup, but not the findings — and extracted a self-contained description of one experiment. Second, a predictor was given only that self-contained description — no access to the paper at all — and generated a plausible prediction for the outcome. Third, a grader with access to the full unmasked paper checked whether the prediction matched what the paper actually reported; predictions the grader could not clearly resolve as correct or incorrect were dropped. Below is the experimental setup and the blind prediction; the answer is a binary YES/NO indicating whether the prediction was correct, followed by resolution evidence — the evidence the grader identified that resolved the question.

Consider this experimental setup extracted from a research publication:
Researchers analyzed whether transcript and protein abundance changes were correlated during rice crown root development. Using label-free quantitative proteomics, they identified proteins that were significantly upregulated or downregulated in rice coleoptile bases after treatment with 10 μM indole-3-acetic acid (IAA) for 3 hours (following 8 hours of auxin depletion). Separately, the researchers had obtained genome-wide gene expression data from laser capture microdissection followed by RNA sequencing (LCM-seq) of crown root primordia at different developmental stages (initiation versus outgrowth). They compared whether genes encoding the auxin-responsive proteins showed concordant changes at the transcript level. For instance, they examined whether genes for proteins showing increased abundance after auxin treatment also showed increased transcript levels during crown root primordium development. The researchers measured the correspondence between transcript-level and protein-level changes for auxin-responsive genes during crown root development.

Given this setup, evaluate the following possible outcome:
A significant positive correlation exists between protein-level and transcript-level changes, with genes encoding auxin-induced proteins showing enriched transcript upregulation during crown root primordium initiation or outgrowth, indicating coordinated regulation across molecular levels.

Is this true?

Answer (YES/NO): NO